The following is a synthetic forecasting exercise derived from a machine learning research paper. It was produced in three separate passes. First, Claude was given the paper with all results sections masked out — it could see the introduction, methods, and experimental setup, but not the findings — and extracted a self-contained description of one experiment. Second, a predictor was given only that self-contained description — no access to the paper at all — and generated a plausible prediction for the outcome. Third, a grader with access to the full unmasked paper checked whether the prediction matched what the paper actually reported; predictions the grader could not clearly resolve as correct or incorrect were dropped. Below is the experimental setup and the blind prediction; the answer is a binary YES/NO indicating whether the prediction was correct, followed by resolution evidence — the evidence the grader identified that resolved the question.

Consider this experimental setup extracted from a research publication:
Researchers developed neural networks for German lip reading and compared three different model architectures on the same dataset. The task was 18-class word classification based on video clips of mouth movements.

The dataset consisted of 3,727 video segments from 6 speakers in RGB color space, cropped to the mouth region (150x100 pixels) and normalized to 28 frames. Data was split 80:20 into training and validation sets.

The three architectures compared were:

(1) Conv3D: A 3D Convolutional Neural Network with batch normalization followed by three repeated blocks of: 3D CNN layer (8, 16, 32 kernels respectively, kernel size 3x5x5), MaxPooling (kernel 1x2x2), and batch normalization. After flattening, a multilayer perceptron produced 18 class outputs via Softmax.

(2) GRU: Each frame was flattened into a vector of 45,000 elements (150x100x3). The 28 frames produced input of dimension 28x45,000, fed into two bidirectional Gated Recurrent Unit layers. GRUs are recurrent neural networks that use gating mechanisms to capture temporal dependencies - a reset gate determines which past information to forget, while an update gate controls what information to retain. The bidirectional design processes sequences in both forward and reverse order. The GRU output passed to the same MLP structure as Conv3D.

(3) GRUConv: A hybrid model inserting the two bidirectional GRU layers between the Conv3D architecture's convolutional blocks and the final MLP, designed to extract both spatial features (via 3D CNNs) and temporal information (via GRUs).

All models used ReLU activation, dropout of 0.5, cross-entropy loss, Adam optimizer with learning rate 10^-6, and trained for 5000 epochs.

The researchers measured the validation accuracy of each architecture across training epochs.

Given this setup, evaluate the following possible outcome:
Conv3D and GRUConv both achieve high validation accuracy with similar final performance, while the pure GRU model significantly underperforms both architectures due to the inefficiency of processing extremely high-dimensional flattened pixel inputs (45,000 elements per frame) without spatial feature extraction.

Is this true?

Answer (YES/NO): NO